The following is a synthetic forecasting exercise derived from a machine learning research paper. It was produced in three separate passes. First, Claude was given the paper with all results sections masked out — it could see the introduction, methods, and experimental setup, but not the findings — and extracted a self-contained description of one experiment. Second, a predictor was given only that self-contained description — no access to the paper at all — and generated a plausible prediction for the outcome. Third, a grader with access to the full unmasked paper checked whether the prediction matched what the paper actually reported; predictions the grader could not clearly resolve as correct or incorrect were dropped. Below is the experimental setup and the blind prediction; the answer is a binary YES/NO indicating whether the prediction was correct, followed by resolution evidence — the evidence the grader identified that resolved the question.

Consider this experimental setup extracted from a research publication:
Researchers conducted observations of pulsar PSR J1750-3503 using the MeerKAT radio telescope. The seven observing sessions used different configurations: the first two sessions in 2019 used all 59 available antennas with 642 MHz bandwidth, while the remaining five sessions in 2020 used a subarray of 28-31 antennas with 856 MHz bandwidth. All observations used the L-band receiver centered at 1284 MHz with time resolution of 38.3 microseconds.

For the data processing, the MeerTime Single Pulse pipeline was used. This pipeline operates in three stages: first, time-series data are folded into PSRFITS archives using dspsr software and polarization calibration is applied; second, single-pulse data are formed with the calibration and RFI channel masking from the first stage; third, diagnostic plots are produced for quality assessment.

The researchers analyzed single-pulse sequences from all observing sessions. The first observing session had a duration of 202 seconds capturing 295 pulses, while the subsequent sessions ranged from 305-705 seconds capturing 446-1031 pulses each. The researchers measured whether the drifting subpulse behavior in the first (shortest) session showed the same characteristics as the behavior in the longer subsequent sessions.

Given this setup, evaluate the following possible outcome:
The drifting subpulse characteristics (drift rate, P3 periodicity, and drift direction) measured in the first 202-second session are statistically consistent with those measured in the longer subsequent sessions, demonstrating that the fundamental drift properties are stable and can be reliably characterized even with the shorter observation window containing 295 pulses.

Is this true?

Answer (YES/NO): NO